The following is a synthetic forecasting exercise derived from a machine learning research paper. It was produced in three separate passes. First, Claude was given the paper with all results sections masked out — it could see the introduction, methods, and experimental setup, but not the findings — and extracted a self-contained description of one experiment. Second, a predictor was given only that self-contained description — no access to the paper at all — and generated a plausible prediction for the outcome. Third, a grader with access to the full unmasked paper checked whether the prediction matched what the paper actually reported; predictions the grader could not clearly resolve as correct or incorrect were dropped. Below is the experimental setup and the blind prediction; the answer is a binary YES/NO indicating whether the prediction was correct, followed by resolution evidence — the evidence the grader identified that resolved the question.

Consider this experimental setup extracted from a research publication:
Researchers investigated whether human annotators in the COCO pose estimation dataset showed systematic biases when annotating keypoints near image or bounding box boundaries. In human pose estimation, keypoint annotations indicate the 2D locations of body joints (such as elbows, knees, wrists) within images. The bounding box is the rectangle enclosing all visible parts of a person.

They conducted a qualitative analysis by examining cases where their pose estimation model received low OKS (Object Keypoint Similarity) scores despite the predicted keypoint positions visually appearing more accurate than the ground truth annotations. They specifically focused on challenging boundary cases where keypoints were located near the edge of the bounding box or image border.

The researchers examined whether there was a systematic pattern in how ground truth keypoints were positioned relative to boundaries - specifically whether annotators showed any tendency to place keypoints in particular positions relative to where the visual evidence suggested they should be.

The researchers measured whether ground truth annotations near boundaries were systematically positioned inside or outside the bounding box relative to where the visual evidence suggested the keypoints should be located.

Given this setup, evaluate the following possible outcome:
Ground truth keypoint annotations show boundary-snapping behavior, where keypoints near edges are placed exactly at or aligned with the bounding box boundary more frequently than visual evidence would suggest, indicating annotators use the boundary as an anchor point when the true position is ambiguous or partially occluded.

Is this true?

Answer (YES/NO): NO